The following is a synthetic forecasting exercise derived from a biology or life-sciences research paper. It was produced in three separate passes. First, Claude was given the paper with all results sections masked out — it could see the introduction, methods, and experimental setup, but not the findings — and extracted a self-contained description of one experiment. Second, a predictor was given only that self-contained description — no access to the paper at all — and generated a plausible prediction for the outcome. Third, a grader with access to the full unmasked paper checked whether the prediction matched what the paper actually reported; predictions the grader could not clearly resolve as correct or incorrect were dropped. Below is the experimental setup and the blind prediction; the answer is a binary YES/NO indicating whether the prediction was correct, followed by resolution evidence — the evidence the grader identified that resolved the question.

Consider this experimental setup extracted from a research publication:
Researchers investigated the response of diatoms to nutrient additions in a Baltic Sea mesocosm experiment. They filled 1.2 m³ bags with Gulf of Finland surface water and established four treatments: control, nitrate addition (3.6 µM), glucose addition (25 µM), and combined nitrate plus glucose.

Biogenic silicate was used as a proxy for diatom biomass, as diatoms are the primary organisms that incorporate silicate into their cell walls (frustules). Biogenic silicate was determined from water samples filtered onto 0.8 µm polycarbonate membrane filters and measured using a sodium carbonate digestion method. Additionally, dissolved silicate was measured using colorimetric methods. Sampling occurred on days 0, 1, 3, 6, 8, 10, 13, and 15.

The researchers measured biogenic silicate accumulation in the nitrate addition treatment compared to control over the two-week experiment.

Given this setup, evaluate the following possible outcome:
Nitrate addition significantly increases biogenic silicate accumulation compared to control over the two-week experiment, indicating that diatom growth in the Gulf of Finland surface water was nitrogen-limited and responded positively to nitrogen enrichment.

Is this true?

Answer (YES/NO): NO